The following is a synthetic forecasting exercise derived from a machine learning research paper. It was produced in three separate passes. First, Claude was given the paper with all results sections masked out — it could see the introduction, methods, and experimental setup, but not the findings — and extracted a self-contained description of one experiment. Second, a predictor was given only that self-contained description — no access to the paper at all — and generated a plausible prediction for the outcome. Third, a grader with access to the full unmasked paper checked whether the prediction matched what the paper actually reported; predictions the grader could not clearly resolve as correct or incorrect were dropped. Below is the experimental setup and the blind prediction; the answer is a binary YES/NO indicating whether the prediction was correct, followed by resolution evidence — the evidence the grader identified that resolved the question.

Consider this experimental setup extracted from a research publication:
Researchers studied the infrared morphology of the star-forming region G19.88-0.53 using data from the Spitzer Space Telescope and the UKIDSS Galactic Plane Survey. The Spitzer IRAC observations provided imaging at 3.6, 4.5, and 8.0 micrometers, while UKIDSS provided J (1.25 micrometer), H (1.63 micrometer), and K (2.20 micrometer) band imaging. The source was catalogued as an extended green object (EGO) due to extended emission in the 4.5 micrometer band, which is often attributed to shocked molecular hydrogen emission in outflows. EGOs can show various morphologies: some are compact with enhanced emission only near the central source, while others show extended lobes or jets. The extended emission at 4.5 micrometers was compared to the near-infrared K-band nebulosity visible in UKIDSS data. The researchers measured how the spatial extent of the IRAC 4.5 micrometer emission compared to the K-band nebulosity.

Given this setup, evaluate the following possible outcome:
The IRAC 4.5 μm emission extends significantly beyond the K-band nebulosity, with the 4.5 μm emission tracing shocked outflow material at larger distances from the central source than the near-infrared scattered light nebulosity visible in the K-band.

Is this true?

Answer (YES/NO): YES